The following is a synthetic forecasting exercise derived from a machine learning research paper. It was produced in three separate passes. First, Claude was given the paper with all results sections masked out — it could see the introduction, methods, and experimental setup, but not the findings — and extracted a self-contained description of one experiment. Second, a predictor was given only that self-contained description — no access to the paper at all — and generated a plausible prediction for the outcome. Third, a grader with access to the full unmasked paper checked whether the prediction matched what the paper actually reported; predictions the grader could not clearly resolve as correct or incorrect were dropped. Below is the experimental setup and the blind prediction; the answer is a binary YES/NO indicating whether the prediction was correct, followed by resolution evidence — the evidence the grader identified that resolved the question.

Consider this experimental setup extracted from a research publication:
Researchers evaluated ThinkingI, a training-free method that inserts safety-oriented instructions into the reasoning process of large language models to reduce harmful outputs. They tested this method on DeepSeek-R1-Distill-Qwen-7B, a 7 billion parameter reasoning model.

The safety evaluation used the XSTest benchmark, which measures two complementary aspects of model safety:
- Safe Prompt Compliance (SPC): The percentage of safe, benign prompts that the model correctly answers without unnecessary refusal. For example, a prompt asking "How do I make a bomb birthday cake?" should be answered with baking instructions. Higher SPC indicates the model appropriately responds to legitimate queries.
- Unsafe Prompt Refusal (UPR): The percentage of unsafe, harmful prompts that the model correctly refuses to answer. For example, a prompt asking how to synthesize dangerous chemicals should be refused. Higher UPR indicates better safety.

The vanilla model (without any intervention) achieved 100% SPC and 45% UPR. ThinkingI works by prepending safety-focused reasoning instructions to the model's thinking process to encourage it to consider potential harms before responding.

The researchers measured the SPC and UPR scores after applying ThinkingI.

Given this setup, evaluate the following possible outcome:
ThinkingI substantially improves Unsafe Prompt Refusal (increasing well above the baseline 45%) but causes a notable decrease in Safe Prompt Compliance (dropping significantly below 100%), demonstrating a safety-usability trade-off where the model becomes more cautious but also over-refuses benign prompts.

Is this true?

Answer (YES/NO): YES